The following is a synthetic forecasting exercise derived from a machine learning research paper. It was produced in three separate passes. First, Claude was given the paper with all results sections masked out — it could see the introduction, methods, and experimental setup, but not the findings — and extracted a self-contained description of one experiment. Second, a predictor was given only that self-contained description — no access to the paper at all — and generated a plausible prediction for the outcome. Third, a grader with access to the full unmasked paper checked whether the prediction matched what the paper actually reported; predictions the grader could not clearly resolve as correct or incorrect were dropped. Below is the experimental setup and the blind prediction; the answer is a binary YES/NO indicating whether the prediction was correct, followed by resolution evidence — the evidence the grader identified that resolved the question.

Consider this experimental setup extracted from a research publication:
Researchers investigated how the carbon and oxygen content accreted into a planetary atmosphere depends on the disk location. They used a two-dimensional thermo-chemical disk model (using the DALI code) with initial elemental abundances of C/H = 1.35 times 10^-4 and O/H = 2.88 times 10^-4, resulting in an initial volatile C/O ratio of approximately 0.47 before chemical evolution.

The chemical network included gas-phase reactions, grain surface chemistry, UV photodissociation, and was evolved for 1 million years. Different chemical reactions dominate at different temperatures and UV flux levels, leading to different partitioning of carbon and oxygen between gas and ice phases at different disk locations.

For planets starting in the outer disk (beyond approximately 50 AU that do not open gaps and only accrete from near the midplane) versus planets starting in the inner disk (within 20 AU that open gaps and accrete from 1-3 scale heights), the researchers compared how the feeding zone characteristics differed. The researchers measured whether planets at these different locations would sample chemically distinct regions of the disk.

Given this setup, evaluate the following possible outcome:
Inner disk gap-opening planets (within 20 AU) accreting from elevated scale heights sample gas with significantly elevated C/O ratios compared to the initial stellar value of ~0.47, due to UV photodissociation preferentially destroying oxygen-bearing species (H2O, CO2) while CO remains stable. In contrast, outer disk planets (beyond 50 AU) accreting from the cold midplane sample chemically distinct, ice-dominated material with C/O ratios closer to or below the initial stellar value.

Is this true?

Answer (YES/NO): NO